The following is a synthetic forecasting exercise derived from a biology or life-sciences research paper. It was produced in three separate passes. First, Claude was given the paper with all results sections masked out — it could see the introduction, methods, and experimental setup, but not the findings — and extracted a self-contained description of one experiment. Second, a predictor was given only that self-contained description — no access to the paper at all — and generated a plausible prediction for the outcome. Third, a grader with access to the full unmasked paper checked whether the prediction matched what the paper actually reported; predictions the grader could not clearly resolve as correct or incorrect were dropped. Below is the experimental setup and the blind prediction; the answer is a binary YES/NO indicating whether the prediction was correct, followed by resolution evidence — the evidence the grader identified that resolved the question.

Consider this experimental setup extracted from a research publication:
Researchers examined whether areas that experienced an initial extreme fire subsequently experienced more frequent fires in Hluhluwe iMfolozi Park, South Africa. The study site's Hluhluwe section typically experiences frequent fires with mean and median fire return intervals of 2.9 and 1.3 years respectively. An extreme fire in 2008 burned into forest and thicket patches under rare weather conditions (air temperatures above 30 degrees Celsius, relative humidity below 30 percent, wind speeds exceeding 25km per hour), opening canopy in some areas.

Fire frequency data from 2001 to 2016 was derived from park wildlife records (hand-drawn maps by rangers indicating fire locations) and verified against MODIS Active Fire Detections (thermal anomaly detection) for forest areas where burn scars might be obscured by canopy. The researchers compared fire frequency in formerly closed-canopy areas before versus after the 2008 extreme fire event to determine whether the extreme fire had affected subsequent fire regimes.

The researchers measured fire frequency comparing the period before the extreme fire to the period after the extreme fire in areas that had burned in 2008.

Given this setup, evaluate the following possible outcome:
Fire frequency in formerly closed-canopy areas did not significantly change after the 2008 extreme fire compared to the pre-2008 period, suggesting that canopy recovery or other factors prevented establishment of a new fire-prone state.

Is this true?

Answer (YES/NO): NO